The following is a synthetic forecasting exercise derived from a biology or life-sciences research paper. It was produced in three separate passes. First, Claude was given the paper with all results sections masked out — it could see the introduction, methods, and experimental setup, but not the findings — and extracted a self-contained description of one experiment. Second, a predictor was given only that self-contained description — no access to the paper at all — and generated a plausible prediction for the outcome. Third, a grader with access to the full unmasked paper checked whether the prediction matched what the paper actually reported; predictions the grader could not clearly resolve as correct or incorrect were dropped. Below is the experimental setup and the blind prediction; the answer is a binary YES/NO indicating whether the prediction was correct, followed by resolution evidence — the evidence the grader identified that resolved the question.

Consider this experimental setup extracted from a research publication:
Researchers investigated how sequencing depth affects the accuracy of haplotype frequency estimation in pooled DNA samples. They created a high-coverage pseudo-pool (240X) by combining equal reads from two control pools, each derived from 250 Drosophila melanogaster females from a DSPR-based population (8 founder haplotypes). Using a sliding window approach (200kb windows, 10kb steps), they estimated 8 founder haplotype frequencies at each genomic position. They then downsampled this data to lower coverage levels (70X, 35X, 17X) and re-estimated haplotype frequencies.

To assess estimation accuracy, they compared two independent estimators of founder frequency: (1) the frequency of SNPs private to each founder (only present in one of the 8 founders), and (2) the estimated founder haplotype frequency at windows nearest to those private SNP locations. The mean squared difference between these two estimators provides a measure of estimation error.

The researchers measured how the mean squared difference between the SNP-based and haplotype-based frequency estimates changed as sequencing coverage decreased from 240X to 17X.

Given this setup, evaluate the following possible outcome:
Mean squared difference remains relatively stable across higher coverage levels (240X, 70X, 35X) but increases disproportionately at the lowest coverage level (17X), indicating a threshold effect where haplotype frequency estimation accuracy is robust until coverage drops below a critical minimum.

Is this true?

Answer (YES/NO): NO